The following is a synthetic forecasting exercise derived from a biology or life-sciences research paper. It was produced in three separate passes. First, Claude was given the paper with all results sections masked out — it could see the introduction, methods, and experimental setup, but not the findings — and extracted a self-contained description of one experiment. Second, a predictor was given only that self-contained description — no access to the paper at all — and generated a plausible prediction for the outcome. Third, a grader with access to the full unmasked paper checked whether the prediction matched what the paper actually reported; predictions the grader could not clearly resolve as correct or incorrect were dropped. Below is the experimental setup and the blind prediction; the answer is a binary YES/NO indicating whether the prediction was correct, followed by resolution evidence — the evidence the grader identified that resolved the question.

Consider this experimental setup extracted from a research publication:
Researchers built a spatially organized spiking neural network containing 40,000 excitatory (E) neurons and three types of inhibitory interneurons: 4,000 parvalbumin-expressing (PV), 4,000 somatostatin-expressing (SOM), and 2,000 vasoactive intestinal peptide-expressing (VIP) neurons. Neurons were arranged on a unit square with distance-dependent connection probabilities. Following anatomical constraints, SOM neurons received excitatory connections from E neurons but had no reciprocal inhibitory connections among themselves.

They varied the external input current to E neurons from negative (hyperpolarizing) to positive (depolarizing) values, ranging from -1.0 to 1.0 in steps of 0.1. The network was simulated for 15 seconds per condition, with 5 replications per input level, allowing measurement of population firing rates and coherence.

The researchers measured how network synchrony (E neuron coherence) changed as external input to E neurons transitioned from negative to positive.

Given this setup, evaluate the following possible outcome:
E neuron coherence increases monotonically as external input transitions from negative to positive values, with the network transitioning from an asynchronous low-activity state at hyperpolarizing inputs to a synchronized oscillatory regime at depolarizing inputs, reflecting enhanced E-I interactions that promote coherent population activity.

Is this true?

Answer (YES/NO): YES